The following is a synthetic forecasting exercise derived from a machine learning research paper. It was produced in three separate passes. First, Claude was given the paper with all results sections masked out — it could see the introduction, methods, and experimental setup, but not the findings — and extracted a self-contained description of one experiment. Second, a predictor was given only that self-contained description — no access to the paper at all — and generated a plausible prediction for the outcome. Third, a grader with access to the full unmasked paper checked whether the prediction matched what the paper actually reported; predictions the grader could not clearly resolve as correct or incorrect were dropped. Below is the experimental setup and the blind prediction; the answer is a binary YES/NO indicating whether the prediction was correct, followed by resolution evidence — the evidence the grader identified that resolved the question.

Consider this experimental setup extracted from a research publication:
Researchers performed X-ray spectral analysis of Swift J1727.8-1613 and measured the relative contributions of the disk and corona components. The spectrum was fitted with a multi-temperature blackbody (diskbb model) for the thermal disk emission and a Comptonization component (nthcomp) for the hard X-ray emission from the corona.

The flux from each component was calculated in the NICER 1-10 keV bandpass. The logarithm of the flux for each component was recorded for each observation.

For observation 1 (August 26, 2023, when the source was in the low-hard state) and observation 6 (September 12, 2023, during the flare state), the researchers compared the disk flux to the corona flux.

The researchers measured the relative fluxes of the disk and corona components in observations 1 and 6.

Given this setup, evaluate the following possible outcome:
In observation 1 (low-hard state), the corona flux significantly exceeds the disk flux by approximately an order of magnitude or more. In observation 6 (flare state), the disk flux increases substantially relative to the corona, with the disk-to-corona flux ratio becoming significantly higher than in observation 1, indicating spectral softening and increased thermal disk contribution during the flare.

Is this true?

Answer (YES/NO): NO